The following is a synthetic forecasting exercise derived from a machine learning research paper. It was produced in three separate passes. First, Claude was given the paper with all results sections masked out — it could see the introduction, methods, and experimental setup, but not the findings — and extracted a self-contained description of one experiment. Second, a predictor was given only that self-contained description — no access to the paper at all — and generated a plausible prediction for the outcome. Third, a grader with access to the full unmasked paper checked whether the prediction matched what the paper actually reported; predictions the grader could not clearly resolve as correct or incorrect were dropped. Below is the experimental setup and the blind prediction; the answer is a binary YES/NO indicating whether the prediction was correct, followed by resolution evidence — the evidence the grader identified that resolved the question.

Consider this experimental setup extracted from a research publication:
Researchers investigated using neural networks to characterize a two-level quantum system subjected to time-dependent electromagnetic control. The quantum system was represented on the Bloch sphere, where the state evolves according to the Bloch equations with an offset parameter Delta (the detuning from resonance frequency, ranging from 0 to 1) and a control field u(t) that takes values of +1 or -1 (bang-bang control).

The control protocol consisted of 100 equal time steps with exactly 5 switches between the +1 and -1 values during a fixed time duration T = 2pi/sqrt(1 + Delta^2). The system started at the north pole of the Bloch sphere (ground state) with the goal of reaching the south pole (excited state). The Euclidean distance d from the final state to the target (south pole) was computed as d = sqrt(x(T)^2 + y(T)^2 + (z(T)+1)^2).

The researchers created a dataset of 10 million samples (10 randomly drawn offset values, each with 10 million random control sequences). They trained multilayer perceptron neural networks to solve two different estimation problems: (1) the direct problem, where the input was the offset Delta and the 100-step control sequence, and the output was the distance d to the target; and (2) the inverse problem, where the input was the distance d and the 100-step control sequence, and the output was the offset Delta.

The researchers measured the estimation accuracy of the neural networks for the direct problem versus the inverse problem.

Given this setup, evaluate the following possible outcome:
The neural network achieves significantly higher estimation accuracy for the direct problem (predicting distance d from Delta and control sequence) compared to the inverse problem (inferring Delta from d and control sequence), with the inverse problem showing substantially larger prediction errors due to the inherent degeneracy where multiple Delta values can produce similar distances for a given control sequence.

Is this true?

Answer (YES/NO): YES